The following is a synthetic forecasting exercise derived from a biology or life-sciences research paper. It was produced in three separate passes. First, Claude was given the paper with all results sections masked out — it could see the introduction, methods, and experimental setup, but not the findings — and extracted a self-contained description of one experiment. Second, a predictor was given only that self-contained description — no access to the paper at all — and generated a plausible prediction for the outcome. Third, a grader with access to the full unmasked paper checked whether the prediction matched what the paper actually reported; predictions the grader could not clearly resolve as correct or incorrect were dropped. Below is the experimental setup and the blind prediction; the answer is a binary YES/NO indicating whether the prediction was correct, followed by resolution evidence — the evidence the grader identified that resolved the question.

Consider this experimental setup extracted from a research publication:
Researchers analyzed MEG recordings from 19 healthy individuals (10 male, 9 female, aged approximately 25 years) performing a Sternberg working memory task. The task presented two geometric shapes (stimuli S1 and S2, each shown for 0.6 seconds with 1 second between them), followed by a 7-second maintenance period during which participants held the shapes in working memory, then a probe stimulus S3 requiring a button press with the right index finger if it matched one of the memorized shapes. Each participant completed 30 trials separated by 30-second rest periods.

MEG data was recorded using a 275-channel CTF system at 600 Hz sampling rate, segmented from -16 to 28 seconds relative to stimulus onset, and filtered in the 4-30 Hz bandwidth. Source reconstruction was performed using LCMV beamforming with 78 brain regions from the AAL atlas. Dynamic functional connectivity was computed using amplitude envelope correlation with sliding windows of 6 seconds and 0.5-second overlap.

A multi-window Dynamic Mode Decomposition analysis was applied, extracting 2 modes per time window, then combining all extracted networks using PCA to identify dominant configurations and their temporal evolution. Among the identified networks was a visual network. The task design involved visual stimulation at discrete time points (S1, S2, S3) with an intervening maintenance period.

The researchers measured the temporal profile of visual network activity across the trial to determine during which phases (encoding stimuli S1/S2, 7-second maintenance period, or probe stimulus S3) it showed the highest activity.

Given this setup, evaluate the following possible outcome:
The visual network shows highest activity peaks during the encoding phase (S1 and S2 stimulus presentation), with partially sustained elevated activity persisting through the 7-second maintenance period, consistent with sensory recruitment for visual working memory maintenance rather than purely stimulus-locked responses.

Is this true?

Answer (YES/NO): NO